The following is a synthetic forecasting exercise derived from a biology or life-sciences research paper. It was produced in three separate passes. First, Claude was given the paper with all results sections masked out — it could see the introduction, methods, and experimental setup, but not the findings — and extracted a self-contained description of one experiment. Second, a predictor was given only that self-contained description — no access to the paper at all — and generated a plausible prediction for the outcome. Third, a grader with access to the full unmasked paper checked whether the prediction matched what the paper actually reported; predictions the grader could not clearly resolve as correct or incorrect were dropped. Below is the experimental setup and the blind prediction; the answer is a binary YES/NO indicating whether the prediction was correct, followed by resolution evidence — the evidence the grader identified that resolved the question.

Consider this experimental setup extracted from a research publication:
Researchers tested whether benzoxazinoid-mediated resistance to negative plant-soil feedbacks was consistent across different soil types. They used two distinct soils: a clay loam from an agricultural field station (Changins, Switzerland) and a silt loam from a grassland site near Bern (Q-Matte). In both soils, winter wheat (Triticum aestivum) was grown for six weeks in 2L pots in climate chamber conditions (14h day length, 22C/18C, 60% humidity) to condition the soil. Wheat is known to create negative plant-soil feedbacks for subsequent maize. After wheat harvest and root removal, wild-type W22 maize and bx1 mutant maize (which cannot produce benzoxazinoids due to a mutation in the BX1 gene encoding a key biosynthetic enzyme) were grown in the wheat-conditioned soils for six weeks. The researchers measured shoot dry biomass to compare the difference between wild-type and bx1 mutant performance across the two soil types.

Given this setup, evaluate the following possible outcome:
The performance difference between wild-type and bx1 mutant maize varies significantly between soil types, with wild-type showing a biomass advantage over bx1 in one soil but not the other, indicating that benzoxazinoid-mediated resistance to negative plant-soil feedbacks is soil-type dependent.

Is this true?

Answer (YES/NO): YES